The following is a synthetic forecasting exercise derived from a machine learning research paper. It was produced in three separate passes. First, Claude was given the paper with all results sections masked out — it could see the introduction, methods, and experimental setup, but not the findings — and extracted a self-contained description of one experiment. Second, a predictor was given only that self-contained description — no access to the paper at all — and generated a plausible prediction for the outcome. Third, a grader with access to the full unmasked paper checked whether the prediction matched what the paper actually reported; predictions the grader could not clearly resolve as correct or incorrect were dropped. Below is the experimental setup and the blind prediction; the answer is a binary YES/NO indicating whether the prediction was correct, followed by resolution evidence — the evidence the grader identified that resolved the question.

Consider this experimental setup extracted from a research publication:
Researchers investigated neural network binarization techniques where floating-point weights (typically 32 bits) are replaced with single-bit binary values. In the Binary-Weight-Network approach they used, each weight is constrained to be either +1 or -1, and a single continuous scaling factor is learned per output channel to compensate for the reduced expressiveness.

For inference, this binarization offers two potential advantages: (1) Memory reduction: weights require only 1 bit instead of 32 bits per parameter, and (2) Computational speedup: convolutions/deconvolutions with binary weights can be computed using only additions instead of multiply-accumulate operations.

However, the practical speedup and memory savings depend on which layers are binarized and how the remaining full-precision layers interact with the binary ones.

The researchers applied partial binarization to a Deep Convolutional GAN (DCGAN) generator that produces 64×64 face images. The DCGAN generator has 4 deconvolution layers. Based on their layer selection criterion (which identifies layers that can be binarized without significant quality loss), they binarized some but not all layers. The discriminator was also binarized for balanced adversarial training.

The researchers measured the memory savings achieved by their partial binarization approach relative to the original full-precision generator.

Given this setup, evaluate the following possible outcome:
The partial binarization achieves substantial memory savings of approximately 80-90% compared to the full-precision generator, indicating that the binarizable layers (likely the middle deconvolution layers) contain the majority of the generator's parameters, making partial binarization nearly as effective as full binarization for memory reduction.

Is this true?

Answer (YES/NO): NO